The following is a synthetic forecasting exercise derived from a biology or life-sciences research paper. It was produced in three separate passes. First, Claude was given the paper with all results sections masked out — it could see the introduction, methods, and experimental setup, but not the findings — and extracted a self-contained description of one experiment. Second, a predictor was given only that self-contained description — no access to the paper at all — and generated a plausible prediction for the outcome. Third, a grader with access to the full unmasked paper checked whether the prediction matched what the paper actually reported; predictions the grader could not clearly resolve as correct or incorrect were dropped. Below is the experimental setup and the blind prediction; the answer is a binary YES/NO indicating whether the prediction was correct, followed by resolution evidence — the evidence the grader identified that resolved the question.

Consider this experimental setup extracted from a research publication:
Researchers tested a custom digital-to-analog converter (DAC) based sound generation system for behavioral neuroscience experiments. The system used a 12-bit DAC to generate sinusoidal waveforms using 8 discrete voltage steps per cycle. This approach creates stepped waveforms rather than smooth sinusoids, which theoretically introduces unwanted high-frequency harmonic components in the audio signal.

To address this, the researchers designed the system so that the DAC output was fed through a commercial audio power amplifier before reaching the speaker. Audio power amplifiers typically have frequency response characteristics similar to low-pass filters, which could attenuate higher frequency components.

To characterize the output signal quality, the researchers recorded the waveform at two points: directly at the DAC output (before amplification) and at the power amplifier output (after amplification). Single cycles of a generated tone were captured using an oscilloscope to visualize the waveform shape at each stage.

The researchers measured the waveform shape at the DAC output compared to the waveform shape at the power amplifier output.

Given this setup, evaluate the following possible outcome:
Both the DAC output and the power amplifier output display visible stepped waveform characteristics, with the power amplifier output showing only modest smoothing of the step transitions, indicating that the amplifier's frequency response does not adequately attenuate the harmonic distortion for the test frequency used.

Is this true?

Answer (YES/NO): NO